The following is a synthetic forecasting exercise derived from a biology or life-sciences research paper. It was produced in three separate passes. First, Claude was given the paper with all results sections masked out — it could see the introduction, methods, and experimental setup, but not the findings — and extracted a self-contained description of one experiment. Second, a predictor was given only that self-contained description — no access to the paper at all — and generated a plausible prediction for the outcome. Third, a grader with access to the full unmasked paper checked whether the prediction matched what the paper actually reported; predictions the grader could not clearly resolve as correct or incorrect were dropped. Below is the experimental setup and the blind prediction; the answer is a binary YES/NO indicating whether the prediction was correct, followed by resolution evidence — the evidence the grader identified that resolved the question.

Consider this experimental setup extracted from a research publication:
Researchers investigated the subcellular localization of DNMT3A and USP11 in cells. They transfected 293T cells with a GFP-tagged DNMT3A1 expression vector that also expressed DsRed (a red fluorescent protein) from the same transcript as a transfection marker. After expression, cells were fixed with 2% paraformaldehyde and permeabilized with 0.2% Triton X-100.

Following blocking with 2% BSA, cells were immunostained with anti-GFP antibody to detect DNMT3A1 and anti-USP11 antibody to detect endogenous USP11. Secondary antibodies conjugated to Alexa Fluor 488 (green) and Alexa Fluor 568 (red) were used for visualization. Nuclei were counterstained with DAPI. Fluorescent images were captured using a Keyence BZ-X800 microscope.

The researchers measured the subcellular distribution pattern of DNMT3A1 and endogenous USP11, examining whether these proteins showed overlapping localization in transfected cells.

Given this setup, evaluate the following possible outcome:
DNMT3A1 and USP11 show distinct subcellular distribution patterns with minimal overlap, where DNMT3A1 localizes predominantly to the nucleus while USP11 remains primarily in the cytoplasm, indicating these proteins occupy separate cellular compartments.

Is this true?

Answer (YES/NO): NO